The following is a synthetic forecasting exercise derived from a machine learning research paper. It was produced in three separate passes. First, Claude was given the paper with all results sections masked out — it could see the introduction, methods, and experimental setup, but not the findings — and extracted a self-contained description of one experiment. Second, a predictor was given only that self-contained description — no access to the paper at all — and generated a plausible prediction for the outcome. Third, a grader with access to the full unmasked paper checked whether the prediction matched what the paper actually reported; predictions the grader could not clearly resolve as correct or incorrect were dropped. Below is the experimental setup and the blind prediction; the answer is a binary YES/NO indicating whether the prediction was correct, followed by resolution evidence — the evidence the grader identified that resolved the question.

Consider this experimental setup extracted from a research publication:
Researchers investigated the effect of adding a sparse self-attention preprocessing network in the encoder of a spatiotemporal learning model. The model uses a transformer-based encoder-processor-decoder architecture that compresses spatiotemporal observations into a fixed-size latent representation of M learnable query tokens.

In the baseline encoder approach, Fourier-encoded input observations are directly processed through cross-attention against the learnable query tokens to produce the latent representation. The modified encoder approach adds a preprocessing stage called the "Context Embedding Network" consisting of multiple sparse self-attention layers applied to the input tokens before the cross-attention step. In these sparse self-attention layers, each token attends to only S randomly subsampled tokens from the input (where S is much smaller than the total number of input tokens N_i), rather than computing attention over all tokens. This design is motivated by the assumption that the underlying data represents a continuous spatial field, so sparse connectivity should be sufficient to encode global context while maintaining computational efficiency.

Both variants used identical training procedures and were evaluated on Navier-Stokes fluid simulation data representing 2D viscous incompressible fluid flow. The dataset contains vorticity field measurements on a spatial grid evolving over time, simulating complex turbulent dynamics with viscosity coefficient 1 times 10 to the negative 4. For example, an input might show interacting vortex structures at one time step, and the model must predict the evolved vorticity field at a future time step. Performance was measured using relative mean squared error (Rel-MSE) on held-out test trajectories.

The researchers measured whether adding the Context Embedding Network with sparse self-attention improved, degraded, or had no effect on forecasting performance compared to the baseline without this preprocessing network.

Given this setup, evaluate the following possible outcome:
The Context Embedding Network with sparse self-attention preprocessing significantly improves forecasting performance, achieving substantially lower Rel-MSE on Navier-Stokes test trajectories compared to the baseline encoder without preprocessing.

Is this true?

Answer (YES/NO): YES